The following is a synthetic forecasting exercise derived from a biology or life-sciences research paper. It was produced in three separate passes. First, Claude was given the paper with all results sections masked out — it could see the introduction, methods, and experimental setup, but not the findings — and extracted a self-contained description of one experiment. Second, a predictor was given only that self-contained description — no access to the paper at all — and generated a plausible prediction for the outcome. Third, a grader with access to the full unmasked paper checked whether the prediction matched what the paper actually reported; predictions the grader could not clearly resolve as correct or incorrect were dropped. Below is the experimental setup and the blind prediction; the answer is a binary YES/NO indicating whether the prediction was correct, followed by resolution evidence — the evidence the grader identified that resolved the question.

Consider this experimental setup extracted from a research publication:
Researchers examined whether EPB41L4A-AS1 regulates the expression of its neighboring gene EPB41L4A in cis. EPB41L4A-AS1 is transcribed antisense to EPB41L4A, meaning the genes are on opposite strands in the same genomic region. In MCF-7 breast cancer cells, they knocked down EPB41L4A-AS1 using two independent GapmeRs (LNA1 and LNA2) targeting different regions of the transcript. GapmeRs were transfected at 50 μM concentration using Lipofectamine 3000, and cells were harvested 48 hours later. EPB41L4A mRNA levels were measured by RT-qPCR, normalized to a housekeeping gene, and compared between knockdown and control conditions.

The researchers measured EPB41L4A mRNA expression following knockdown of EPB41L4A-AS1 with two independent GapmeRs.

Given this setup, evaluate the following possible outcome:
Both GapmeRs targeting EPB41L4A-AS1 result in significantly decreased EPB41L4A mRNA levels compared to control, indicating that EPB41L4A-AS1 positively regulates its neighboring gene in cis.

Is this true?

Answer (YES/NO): YES